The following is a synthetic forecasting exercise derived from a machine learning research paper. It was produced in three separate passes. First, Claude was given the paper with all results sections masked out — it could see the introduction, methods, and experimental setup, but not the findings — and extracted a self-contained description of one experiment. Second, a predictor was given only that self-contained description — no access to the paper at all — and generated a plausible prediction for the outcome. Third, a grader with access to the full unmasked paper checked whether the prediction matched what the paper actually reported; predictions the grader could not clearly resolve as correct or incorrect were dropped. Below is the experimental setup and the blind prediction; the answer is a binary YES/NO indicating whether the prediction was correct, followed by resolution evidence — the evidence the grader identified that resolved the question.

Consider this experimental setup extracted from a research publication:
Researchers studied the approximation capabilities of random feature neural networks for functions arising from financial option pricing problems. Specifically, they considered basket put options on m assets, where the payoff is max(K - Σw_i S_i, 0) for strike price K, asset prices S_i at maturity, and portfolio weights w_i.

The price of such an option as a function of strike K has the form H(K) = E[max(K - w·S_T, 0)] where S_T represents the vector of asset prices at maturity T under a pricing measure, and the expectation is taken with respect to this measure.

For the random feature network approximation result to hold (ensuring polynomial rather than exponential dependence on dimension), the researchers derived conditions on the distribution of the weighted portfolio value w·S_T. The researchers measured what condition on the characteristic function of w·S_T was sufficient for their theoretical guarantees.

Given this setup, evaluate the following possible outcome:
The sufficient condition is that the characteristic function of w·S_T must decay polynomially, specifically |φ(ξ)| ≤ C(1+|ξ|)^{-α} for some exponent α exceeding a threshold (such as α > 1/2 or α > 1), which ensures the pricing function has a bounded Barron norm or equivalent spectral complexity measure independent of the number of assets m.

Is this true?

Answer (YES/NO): NO